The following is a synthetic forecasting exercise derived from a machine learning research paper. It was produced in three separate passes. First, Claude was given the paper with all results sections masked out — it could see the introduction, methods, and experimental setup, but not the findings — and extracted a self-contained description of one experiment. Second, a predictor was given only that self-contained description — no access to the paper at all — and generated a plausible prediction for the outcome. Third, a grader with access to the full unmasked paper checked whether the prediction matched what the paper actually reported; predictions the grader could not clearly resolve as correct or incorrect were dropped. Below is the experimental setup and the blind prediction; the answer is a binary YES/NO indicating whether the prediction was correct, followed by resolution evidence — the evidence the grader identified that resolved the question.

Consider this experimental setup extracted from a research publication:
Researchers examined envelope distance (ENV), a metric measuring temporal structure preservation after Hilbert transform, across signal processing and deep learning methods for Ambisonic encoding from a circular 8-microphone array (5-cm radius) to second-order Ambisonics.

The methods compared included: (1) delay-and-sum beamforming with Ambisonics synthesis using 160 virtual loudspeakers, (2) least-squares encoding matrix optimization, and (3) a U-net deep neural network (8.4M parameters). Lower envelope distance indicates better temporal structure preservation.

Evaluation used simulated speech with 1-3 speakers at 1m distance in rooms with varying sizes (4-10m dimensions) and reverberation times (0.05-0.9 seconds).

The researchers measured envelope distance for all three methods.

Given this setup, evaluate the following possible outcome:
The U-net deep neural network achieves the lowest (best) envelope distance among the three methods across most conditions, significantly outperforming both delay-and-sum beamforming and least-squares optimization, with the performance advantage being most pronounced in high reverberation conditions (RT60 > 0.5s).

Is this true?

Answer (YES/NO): NO